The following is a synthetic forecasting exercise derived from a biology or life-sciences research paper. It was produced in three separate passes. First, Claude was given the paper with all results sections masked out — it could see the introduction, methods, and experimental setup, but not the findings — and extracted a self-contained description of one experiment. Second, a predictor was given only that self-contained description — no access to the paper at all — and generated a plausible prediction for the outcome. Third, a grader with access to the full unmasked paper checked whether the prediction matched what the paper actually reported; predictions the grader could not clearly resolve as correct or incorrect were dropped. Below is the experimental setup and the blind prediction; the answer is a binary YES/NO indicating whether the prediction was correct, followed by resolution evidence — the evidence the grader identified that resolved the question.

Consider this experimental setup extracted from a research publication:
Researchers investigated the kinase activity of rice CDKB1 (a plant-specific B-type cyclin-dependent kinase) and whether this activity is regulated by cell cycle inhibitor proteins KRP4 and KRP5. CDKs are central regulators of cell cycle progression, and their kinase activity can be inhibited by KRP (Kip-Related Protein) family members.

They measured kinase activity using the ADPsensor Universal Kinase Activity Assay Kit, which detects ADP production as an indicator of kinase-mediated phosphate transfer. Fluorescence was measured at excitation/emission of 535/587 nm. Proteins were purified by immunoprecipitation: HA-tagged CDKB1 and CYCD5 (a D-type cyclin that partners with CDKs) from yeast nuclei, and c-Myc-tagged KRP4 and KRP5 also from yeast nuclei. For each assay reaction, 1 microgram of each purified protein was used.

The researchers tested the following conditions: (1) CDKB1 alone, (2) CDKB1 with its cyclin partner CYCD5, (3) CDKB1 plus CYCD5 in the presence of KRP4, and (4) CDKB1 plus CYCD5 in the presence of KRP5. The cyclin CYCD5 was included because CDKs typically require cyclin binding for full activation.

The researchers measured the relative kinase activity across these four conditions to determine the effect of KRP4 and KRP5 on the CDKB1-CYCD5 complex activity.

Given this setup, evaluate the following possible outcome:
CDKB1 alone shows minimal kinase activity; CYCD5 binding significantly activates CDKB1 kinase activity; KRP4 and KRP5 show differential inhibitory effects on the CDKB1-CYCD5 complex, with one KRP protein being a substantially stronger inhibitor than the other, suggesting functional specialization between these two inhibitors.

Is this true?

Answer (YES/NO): NO